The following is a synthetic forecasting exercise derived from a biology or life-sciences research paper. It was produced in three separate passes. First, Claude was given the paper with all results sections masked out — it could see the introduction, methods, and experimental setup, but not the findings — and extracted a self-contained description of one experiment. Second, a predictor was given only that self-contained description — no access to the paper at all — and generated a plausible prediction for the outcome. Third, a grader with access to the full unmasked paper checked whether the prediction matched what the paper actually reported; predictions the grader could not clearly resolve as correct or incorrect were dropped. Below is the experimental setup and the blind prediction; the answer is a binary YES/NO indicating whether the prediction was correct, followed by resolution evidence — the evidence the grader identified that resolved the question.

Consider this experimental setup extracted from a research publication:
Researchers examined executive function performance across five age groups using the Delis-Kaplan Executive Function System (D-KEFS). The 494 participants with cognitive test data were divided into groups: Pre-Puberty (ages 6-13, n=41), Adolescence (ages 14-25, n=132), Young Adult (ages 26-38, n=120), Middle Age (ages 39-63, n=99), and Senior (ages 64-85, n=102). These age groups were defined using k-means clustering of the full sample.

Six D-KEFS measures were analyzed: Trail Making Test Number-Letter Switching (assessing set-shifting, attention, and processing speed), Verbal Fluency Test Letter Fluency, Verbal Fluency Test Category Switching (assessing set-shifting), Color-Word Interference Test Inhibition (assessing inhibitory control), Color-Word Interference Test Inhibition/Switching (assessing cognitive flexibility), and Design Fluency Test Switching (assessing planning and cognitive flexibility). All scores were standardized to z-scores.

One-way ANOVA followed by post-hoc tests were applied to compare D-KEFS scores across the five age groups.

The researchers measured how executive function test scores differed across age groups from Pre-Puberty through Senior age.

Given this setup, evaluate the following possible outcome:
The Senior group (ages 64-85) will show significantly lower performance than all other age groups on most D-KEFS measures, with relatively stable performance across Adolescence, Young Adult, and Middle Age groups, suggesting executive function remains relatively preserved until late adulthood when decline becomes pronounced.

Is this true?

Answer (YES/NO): NO